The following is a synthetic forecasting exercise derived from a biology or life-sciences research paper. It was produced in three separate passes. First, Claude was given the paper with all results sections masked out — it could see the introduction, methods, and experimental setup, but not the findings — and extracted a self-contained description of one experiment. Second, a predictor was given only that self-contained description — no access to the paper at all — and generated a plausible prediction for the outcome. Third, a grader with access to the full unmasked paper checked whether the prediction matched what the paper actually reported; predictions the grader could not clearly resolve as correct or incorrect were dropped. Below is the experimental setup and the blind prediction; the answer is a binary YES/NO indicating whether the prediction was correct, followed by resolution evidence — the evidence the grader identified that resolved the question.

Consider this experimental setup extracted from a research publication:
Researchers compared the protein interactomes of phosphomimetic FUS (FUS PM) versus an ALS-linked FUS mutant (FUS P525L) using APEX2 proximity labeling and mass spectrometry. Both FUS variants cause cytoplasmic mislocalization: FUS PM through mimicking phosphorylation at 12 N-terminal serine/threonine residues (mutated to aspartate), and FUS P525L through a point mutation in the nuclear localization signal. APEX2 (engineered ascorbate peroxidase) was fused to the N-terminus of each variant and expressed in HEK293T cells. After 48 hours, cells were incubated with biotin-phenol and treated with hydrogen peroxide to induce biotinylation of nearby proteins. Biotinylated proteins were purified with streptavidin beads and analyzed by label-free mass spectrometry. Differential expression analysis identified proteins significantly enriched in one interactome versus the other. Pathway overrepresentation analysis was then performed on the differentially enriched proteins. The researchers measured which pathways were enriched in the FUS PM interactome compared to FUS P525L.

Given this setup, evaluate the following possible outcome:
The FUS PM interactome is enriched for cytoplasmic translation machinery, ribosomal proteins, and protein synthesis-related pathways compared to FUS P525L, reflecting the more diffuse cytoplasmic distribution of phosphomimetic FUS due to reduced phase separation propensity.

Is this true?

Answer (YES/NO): NO